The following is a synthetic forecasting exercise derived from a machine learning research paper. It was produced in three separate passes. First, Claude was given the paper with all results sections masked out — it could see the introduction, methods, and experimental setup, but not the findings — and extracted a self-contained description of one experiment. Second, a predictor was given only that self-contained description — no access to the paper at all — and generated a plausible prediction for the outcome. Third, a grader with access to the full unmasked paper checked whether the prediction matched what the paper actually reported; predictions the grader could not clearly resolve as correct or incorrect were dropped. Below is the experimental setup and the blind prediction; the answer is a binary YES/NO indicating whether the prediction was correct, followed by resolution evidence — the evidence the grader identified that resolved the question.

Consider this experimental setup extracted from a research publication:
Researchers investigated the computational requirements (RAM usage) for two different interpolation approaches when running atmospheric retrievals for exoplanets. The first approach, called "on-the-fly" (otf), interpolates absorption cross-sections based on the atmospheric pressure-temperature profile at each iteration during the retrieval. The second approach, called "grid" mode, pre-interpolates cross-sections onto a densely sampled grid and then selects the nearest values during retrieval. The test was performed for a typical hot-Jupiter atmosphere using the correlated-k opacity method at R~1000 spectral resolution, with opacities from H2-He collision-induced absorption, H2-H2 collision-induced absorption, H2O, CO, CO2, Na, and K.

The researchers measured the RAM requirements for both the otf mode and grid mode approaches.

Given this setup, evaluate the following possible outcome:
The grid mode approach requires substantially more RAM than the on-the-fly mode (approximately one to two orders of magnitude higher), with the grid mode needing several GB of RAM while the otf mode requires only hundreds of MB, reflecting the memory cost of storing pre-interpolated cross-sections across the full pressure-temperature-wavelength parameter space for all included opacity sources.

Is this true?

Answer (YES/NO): NO